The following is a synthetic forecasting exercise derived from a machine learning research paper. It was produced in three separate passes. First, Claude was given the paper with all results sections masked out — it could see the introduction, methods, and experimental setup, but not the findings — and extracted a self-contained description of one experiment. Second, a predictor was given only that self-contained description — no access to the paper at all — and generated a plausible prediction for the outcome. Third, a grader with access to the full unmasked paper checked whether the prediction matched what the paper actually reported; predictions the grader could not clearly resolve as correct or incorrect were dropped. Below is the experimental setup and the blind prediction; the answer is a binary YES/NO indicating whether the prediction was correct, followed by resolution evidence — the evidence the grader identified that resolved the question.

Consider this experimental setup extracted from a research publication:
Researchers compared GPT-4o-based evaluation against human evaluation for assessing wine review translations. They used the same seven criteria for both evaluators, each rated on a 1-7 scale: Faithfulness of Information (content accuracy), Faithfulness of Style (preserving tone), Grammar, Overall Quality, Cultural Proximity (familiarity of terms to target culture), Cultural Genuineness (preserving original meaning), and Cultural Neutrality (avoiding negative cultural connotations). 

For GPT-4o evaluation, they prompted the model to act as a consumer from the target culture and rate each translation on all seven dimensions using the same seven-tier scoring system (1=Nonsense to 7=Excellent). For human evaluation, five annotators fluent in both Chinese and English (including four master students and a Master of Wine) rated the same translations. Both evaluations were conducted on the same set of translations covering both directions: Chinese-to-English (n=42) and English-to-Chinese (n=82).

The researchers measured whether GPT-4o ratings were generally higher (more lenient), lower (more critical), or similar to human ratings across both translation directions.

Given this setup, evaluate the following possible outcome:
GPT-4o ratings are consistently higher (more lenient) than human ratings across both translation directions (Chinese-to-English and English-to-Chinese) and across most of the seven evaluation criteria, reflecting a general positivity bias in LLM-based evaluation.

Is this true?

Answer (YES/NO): NO